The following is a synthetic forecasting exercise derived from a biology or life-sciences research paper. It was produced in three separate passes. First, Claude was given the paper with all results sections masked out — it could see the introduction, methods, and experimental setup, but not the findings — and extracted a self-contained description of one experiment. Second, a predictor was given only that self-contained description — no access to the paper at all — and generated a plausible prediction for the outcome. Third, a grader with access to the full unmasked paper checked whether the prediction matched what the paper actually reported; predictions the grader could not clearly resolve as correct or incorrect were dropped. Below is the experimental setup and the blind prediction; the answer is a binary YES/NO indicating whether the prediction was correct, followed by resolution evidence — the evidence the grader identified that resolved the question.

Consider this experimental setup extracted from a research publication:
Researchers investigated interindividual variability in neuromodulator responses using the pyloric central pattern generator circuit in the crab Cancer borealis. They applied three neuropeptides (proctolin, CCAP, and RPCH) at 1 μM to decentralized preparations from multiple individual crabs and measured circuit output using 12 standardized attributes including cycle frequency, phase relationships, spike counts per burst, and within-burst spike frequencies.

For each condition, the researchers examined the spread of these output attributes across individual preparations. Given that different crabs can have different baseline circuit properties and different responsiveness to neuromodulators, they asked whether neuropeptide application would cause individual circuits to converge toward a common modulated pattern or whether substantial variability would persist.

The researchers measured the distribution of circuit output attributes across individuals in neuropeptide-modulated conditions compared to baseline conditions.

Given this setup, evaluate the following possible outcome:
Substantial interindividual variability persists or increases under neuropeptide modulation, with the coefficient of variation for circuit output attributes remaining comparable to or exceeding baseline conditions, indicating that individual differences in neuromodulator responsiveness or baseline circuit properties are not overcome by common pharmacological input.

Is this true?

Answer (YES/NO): YES